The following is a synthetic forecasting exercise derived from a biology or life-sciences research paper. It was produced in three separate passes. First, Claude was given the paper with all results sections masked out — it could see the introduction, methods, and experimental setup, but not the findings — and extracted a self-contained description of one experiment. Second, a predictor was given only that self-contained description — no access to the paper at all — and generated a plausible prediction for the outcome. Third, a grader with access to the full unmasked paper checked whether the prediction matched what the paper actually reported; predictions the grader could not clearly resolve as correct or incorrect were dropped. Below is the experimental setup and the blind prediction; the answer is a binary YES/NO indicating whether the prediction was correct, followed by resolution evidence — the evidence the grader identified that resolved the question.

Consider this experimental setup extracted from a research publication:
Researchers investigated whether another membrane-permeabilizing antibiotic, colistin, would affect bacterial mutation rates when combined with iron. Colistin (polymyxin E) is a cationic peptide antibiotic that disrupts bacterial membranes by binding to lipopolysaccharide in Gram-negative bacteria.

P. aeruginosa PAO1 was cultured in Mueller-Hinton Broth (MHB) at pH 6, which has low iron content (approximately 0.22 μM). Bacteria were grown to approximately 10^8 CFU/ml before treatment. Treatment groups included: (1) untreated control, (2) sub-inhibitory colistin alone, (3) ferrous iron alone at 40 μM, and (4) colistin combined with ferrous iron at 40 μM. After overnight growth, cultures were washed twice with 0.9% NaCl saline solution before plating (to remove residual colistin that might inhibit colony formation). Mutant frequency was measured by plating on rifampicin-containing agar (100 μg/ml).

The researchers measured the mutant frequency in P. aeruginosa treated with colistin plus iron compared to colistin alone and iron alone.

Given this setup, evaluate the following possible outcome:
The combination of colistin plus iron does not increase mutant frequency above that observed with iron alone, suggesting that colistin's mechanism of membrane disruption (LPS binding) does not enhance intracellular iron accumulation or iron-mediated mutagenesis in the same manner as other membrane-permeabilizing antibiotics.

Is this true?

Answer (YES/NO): NO